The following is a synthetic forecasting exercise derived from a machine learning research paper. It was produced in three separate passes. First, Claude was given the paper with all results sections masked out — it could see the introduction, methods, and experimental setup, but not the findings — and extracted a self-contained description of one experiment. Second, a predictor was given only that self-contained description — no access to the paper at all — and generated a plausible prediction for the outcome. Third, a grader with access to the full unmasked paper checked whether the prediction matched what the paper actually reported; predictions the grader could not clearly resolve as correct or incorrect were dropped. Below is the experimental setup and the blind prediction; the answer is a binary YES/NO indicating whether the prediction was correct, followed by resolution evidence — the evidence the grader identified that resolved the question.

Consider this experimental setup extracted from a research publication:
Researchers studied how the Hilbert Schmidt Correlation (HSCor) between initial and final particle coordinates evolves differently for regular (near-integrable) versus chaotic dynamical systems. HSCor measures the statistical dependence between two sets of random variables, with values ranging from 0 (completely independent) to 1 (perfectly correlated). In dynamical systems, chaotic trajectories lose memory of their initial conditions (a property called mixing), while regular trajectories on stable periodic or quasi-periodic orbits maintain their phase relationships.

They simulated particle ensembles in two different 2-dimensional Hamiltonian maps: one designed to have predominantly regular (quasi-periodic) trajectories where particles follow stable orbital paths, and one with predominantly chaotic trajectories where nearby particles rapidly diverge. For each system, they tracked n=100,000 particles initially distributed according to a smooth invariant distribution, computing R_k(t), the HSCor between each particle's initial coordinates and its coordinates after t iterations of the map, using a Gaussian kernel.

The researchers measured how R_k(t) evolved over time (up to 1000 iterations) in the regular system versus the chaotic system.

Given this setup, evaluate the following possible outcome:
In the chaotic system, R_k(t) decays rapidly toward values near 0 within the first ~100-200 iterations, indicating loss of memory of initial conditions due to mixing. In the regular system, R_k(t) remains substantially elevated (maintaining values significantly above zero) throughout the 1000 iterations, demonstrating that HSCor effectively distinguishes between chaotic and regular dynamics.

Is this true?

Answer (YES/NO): NO